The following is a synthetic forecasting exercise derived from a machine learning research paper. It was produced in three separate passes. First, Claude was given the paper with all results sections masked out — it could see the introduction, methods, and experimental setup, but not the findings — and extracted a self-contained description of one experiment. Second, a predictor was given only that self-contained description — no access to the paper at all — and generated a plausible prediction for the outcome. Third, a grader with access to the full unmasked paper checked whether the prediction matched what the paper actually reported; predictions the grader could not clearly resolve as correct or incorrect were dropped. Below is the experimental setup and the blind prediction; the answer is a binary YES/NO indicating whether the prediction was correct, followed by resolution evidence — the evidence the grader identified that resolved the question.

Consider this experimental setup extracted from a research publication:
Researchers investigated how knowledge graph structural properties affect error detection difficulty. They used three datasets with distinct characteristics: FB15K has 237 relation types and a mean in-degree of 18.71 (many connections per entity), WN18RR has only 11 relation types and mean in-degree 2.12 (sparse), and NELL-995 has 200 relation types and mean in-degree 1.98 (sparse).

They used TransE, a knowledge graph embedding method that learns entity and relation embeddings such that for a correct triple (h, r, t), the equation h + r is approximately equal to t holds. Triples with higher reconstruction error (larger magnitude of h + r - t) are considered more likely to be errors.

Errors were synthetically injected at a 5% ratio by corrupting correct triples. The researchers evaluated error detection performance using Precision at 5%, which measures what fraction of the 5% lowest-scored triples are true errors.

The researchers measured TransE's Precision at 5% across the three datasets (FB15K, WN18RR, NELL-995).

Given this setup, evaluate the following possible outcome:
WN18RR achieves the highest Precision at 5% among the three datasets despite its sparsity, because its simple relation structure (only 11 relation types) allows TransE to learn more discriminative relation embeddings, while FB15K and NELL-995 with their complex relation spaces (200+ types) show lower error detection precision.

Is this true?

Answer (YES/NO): NO